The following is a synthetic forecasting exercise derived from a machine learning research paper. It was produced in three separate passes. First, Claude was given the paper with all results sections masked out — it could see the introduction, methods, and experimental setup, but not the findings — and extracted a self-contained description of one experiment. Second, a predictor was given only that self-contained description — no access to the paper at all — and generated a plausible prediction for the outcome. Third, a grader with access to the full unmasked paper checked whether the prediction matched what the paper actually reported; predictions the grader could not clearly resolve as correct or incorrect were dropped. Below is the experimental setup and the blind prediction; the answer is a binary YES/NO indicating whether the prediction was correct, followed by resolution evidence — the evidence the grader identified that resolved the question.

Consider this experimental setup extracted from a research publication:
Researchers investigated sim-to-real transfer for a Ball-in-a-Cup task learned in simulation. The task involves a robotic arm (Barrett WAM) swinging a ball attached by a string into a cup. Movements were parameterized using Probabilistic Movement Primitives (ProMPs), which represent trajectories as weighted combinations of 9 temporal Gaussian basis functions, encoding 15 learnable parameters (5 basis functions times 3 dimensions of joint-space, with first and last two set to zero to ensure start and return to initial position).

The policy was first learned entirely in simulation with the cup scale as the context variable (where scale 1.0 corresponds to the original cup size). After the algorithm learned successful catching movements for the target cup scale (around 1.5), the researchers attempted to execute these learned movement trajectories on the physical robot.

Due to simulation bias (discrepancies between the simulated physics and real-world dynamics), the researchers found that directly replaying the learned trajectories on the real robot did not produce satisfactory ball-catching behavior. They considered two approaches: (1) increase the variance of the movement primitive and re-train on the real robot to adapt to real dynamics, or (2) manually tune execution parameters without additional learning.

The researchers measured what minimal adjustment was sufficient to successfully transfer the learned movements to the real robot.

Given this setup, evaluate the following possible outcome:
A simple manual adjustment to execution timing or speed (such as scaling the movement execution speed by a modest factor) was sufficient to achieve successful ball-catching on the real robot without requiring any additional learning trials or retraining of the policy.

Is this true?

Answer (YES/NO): YES